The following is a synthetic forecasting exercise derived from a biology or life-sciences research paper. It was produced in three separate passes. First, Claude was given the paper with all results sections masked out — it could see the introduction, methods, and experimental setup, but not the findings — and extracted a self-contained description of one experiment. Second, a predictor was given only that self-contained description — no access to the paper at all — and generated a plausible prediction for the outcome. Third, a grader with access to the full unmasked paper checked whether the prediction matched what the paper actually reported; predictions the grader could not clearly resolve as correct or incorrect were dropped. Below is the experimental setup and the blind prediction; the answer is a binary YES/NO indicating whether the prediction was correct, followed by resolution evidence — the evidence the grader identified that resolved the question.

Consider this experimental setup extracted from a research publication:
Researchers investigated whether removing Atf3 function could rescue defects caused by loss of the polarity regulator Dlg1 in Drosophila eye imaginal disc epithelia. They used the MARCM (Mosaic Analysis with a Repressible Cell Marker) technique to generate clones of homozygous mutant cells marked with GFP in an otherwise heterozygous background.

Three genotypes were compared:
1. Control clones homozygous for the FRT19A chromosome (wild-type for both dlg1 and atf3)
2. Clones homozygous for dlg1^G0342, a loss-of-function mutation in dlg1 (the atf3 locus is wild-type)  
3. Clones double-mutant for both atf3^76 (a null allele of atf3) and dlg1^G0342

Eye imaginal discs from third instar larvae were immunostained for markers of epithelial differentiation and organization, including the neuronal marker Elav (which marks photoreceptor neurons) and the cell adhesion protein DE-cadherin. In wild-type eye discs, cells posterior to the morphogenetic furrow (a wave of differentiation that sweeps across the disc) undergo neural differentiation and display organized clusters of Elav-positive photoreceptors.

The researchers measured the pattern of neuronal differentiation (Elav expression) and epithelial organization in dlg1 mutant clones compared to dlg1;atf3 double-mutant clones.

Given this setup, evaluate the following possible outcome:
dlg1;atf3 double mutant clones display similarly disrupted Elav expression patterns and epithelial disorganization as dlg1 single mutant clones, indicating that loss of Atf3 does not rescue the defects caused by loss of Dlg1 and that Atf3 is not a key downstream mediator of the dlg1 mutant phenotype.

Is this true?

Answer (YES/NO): NO